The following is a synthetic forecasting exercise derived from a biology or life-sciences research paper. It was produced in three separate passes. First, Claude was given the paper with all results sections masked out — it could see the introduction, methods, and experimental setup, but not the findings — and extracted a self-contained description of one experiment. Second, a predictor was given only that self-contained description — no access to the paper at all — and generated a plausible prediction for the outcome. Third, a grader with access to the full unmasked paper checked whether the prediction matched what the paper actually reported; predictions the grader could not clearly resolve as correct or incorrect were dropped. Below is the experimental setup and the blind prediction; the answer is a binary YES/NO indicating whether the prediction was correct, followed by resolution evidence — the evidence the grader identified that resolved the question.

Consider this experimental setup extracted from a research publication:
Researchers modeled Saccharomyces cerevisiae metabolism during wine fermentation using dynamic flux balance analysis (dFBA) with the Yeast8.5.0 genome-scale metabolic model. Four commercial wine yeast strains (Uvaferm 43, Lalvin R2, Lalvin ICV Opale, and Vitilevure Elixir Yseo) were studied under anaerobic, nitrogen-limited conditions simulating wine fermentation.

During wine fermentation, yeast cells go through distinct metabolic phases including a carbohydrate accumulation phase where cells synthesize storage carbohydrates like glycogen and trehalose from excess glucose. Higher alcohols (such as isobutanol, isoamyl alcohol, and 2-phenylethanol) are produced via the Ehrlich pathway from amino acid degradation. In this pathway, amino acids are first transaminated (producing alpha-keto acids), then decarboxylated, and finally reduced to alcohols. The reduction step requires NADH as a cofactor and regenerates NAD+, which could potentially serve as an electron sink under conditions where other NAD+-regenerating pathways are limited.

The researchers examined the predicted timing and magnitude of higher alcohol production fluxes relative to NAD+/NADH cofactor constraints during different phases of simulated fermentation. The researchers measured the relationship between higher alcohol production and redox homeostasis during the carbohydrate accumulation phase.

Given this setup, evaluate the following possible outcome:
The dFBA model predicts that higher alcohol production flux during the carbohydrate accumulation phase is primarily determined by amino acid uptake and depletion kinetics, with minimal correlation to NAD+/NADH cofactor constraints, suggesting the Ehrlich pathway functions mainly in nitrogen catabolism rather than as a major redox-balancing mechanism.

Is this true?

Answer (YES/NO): NO